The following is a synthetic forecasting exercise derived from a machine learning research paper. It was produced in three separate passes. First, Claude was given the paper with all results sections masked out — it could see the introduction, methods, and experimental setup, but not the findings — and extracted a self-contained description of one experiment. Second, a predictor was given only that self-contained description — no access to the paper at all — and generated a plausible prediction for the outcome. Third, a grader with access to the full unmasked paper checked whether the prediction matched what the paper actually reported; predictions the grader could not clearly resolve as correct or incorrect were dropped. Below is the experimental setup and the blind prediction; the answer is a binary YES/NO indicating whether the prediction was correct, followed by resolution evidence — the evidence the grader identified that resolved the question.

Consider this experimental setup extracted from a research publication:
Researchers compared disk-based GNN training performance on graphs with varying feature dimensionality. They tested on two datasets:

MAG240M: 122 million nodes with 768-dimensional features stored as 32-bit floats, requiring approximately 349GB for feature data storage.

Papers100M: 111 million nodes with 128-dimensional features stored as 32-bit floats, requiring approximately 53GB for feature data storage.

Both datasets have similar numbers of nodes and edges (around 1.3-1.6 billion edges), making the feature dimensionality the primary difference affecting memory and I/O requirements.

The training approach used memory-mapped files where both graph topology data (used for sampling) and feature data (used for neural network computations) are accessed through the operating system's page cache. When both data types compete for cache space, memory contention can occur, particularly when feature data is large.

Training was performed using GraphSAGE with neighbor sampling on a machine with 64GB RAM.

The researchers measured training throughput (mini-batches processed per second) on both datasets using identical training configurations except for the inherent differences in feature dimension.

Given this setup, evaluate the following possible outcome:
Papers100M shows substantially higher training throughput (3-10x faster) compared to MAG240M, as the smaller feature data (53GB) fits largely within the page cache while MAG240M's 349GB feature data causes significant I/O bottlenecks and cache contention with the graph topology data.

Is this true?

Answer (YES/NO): NO